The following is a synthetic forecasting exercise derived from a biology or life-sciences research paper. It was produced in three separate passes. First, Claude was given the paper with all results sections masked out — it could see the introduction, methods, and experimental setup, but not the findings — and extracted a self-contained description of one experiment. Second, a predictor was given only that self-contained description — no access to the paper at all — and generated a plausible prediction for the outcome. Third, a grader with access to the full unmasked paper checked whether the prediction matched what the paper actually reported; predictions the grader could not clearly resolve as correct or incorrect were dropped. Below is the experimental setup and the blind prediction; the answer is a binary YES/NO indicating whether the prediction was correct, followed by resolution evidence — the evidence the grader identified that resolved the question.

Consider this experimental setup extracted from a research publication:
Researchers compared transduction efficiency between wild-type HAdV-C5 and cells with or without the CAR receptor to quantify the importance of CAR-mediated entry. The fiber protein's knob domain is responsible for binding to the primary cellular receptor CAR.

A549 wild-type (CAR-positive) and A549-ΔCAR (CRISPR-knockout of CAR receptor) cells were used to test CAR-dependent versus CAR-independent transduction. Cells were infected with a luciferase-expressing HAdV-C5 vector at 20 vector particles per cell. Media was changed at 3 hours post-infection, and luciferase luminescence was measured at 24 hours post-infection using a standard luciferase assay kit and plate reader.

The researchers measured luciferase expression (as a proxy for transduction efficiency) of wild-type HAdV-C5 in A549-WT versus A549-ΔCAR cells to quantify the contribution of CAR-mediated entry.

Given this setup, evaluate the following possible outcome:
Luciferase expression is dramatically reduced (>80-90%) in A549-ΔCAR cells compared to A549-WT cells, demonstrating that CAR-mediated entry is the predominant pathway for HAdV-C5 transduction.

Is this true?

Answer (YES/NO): NO